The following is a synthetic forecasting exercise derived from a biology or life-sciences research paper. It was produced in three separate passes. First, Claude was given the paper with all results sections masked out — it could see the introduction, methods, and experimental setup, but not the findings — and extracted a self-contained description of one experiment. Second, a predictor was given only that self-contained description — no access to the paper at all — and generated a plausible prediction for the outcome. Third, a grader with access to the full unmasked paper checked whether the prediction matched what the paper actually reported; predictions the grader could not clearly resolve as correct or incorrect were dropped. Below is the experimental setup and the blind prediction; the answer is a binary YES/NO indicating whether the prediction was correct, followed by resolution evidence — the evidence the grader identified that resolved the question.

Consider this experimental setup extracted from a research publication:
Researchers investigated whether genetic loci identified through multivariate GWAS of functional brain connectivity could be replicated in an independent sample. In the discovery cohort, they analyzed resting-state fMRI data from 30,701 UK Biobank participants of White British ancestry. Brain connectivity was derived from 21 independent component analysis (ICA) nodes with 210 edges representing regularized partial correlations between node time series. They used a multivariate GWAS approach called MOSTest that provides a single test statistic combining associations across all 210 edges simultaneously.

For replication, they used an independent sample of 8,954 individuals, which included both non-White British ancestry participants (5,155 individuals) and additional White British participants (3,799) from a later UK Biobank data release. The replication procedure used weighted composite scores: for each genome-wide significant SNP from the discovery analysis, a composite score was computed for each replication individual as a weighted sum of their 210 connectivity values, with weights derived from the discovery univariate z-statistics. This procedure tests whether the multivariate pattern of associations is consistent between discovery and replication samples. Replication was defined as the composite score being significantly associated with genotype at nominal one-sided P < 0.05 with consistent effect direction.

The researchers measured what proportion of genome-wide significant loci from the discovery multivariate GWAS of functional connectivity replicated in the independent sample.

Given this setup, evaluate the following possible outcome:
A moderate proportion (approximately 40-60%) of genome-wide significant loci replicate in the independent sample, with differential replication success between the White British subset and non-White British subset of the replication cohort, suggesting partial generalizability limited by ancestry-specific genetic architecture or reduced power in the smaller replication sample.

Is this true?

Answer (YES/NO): NO